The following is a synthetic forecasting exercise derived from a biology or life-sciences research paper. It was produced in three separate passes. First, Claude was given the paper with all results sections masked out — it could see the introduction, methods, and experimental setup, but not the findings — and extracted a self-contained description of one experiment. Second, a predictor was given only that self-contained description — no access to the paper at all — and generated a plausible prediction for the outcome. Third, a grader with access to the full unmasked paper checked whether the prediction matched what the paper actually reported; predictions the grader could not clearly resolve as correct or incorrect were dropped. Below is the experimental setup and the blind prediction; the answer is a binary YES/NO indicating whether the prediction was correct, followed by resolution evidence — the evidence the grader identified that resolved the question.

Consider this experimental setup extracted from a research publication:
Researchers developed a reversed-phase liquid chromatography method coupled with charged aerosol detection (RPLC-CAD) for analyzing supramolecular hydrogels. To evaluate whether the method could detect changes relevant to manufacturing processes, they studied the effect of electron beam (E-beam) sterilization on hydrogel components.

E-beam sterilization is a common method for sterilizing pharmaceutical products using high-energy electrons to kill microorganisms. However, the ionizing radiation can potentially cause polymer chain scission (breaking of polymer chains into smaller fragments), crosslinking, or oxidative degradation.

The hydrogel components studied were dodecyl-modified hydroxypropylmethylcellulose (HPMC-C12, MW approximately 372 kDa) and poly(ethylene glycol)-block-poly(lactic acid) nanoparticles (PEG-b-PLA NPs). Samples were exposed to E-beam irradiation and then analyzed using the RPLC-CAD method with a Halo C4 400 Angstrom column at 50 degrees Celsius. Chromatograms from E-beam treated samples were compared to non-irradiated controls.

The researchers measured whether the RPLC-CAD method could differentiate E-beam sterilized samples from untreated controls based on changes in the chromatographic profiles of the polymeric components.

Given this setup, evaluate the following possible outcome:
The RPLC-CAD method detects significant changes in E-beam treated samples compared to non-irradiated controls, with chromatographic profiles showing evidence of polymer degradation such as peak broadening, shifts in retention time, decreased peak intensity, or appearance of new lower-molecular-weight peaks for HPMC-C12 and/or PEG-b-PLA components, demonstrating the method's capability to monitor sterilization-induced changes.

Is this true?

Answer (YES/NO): YES